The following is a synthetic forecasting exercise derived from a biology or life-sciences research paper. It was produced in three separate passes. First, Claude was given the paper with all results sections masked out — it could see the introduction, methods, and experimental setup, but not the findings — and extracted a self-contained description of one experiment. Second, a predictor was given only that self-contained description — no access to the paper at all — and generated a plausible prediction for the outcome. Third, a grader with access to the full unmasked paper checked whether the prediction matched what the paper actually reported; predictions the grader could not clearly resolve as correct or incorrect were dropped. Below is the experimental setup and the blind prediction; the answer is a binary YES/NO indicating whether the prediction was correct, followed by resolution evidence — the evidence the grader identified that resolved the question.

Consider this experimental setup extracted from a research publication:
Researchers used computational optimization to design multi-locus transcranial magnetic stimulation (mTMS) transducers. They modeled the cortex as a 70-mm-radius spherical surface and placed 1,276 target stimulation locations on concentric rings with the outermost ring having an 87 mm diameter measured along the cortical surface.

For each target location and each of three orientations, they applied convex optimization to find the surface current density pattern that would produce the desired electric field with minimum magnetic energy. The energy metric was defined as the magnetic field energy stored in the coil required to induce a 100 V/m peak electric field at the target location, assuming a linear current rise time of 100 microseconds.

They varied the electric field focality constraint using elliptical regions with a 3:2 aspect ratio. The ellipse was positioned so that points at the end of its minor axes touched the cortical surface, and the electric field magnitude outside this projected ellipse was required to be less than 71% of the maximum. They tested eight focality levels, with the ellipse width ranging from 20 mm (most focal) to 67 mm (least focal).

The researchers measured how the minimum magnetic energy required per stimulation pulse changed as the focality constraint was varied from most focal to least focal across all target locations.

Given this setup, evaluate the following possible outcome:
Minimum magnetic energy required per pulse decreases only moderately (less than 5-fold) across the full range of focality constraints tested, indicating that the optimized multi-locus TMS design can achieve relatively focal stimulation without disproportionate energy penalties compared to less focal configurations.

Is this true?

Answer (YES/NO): NO